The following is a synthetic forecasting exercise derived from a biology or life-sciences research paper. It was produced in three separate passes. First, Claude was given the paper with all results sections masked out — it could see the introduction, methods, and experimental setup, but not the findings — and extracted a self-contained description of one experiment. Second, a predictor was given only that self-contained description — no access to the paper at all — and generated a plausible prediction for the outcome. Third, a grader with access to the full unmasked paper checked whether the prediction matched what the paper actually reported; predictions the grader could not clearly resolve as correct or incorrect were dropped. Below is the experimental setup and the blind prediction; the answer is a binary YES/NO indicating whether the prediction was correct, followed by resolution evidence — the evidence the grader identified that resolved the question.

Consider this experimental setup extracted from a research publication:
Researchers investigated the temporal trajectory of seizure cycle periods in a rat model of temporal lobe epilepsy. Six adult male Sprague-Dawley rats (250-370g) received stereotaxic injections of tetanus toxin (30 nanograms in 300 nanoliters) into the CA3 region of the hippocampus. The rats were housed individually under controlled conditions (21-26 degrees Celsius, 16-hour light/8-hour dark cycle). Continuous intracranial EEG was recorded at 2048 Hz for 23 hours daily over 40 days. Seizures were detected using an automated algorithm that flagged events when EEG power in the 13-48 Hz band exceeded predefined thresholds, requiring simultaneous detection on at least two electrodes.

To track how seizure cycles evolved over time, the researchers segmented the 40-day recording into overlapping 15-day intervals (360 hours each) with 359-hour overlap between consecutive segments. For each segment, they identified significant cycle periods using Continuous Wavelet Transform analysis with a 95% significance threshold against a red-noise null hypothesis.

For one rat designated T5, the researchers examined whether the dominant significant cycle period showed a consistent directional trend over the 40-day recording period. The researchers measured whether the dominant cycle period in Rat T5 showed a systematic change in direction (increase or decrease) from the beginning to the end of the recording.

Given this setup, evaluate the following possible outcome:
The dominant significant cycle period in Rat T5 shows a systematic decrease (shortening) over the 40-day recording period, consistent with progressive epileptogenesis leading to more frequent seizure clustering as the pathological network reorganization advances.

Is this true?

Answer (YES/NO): NO